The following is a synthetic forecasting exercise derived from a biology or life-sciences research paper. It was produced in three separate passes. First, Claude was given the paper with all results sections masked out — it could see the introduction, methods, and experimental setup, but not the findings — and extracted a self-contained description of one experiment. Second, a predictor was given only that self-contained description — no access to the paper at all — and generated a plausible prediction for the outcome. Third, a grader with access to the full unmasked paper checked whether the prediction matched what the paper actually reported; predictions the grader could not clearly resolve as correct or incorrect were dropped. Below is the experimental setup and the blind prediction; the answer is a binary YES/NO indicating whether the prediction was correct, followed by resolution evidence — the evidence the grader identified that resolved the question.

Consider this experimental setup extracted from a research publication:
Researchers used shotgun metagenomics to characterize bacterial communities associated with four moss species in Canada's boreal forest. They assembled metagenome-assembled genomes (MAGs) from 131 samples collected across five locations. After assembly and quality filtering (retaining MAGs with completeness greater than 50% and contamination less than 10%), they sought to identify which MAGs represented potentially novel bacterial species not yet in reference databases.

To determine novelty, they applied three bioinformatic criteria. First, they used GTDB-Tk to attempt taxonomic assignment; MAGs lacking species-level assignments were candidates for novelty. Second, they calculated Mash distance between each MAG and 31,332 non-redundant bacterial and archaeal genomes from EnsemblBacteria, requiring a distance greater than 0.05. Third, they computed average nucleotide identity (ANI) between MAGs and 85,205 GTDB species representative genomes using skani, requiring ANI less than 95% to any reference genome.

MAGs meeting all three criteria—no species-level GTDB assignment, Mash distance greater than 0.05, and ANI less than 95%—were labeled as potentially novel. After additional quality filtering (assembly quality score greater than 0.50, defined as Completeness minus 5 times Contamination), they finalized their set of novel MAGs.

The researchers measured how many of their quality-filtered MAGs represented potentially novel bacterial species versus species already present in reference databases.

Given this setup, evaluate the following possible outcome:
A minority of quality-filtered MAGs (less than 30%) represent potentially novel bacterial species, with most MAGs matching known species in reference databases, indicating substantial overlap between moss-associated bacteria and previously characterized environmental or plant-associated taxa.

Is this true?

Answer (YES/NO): NO